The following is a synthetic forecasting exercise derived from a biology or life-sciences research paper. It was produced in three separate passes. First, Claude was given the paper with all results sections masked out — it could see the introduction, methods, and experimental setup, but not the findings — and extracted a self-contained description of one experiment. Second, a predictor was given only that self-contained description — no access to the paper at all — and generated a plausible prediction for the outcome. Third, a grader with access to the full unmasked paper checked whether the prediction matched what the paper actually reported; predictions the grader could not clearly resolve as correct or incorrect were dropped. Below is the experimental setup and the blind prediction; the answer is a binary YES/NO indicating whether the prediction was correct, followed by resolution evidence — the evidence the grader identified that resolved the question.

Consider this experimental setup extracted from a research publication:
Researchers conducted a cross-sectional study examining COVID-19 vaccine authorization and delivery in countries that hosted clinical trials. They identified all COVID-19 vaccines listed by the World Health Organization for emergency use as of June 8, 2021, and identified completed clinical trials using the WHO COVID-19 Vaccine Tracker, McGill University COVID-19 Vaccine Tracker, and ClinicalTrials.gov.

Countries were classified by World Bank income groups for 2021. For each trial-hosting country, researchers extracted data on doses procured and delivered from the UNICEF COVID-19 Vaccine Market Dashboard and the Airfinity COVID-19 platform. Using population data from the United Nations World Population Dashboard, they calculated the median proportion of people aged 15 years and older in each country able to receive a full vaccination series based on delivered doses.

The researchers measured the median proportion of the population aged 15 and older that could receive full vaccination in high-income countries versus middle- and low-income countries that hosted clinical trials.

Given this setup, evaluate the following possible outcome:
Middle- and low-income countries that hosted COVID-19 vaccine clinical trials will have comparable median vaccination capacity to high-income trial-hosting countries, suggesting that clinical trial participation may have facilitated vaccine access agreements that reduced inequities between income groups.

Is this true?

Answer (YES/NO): NO